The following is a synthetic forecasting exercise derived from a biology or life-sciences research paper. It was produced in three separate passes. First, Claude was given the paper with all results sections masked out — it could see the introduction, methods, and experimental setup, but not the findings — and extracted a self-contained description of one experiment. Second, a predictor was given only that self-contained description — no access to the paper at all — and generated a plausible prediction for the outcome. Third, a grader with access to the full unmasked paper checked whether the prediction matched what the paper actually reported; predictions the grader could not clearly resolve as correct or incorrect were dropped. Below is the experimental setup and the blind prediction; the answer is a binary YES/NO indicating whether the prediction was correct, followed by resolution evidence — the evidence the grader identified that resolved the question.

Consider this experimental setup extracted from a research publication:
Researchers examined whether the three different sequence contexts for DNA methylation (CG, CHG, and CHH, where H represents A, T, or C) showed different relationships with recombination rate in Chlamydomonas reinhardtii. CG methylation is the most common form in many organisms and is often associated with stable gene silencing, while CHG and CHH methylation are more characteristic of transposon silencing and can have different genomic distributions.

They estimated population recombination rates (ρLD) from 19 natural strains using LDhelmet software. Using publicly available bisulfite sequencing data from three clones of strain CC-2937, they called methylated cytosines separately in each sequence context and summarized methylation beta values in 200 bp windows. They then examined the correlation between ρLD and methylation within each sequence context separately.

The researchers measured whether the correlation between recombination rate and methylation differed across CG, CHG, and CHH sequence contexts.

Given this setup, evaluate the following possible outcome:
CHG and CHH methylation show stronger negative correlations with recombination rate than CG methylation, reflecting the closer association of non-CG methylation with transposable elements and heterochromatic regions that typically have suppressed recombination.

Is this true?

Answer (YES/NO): NO